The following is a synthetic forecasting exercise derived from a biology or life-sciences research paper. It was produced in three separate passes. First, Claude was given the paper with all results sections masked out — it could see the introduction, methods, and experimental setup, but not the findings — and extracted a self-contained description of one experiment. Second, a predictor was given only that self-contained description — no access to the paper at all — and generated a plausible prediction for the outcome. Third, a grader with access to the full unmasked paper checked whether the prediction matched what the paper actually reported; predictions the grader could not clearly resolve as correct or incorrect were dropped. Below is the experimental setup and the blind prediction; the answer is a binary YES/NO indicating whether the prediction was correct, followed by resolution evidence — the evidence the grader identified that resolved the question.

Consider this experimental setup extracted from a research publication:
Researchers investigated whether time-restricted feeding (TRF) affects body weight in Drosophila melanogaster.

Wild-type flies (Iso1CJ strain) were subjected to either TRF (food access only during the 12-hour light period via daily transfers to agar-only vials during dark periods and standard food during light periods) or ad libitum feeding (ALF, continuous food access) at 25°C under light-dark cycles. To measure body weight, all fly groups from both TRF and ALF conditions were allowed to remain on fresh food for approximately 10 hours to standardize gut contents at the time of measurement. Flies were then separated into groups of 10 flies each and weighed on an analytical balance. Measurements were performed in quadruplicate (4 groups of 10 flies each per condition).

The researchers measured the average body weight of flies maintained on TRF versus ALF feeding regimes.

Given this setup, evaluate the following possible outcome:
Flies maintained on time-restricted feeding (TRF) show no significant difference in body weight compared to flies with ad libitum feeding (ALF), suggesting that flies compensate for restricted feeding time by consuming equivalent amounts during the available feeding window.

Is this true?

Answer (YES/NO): NO